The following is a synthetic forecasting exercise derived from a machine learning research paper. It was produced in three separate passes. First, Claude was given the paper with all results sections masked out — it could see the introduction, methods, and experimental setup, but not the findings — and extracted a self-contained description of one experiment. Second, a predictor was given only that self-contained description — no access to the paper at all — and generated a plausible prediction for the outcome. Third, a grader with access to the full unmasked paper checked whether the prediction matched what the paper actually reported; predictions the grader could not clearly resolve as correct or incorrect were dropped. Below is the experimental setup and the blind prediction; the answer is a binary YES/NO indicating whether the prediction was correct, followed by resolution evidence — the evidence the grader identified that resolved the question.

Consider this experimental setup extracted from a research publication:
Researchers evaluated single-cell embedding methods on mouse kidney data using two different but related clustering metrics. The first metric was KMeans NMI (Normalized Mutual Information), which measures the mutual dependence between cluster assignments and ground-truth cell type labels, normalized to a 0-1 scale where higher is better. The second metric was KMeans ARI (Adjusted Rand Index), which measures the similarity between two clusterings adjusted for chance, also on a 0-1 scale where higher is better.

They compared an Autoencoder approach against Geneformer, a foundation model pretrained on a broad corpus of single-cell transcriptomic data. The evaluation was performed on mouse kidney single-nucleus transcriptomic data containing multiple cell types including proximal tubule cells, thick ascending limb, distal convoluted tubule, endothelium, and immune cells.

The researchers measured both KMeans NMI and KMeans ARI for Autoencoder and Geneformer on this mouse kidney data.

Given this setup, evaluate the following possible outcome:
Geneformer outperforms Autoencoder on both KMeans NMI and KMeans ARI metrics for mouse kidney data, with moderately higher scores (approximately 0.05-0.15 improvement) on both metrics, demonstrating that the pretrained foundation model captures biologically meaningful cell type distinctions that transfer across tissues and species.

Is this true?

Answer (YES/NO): NO